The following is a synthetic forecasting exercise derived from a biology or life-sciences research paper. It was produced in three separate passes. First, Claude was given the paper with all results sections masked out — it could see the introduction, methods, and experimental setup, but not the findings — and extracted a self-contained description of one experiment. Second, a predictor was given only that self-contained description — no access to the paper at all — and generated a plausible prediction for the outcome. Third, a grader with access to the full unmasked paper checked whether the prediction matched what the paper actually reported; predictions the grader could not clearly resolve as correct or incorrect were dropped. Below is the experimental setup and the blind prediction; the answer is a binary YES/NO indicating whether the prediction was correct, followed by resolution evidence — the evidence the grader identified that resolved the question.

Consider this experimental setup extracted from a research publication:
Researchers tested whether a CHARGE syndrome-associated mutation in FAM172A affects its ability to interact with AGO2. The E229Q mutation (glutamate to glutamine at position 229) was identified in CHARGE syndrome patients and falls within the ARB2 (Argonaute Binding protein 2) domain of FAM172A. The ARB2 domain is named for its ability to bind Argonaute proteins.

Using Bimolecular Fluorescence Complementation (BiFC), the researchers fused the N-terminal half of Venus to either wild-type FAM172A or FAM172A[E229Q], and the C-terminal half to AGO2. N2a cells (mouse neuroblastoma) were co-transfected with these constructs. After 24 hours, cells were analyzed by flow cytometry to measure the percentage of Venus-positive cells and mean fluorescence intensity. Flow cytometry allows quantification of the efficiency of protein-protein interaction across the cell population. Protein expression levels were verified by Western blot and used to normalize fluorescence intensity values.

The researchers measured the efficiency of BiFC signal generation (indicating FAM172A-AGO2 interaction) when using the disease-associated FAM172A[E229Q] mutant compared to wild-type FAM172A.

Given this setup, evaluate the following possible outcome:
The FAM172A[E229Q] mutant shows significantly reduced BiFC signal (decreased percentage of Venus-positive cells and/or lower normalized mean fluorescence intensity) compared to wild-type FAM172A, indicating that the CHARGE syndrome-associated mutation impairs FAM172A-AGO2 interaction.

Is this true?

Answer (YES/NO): YES